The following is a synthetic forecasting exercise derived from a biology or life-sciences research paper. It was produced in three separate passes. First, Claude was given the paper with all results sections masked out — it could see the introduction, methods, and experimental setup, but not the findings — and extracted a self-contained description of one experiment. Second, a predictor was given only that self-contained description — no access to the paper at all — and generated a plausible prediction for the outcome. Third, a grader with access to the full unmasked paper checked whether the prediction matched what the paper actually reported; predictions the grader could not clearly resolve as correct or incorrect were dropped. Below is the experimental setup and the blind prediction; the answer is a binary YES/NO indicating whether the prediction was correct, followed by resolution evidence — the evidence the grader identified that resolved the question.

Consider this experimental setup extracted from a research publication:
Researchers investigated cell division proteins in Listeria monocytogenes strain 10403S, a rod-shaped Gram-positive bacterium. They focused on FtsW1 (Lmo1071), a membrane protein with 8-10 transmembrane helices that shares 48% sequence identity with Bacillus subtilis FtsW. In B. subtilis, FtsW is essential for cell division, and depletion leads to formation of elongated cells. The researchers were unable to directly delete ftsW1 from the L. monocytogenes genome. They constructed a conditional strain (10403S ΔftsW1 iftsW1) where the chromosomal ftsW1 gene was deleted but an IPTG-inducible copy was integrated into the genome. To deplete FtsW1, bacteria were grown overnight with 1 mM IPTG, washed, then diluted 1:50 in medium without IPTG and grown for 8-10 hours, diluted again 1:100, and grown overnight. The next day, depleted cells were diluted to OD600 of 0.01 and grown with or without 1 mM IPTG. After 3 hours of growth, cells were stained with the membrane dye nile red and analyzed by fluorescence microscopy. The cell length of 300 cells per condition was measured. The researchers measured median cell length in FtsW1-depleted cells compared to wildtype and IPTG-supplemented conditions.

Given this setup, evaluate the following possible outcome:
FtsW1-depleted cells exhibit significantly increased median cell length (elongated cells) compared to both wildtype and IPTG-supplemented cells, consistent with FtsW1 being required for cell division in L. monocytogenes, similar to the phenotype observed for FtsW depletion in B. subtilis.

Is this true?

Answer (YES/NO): YES